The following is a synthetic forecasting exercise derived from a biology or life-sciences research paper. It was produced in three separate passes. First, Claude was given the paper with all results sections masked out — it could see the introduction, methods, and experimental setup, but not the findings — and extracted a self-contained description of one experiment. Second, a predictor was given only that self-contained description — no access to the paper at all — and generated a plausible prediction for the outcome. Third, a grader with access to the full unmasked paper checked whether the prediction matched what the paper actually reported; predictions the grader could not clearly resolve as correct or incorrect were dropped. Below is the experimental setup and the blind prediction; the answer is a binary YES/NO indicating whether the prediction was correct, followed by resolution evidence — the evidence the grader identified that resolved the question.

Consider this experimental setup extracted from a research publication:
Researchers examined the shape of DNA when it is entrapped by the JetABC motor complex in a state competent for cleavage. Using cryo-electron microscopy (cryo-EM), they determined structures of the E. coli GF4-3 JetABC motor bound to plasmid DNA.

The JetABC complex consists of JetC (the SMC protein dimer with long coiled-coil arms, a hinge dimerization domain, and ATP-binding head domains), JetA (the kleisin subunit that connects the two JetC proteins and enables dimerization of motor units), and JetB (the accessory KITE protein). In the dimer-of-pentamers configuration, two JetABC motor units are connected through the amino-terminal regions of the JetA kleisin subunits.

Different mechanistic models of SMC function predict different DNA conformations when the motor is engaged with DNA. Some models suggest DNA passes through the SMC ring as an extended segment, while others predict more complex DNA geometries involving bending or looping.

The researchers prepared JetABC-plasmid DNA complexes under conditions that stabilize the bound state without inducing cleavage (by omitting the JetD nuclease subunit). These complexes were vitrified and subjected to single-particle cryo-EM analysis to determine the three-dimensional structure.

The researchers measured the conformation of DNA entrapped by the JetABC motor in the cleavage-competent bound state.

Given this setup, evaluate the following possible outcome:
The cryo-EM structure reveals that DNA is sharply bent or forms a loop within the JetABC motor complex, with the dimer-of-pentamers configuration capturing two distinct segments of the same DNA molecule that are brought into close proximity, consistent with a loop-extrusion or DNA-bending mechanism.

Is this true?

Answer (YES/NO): YES